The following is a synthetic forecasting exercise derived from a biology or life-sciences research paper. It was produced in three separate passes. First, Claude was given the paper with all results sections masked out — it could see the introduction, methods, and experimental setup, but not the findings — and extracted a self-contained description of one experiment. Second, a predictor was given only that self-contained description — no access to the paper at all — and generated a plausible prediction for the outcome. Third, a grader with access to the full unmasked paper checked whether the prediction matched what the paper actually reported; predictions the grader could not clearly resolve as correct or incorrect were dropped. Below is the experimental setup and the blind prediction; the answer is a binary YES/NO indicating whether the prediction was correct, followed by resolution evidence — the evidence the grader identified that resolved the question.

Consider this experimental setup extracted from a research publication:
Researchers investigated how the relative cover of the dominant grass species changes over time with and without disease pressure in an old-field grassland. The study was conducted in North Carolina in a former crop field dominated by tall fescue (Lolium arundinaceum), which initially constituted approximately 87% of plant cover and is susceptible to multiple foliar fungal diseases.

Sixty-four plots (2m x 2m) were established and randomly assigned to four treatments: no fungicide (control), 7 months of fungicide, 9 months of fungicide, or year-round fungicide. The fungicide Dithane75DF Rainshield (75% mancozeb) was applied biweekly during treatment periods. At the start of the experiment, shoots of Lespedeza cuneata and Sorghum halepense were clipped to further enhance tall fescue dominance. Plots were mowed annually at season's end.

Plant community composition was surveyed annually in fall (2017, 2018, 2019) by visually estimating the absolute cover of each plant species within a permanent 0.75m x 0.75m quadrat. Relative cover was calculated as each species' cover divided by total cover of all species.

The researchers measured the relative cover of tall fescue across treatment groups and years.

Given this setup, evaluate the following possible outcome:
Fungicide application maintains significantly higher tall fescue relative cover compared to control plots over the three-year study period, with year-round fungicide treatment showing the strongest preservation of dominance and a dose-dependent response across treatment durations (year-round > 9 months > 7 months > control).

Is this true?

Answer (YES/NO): NO